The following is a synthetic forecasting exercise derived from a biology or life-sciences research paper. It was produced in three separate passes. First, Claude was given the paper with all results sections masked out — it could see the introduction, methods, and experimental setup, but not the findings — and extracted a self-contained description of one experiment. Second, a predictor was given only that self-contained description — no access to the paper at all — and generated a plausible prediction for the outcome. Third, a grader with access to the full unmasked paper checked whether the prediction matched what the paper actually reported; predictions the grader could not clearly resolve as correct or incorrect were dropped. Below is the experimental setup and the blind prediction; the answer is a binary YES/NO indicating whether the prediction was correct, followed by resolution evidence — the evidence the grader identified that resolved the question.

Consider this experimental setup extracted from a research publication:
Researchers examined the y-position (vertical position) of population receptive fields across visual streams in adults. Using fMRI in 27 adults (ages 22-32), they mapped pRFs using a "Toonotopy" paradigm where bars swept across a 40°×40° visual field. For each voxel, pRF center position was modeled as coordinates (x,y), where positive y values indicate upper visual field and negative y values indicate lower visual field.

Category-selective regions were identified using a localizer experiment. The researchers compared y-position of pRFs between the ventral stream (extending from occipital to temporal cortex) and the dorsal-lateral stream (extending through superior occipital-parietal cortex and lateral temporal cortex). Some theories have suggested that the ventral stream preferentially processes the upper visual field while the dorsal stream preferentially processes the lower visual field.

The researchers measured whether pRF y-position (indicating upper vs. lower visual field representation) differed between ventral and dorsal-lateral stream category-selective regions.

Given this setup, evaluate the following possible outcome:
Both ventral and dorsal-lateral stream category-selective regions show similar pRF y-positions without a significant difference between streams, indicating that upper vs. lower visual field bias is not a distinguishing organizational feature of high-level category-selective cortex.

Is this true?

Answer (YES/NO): YES